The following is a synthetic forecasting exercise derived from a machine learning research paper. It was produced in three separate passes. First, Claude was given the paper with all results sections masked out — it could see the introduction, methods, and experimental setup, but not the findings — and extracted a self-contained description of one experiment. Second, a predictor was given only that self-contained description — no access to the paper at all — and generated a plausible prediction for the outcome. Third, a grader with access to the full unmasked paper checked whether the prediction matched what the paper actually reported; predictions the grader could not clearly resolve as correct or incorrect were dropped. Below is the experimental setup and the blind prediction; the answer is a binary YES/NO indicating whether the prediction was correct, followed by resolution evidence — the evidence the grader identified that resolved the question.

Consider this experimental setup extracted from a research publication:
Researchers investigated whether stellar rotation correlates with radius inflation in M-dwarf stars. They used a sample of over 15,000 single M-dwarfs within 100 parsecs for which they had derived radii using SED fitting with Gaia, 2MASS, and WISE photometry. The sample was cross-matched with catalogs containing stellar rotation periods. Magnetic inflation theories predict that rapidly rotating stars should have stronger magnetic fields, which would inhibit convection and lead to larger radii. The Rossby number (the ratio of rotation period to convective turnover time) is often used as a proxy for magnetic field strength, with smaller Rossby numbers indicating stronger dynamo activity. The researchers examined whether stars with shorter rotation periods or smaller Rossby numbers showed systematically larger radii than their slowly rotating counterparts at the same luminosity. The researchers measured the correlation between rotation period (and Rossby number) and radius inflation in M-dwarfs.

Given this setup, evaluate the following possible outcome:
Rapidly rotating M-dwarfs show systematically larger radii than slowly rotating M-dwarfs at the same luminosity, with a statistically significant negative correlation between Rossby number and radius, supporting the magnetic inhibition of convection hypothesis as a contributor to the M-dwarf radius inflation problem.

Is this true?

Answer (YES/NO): NO